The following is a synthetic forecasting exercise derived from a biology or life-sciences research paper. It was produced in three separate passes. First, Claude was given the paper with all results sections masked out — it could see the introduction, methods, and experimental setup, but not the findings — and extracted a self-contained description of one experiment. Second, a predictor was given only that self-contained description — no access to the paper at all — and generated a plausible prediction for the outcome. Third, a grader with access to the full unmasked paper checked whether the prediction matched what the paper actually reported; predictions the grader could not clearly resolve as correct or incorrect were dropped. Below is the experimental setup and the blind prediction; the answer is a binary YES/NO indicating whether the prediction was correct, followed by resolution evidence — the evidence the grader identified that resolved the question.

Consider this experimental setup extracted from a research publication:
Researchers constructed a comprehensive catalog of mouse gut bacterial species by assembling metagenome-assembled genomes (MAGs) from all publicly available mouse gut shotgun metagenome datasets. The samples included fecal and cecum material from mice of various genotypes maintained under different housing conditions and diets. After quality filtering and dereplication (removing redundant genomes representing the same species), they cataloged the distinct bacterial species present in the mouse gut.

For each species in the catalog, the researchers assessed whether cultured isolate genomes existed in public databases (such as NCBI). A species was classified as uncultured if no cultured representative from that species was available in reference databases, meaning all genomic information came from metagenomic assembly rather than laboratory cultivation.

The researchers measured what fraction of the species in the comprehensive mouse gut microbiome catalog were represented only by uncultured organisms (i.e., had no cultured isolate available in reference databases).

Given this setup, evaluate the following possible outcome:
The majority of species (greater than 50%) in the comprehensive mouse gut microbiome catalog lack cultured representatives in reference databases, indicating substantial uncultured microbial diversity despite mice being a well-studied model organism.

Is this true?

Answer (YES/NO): YES